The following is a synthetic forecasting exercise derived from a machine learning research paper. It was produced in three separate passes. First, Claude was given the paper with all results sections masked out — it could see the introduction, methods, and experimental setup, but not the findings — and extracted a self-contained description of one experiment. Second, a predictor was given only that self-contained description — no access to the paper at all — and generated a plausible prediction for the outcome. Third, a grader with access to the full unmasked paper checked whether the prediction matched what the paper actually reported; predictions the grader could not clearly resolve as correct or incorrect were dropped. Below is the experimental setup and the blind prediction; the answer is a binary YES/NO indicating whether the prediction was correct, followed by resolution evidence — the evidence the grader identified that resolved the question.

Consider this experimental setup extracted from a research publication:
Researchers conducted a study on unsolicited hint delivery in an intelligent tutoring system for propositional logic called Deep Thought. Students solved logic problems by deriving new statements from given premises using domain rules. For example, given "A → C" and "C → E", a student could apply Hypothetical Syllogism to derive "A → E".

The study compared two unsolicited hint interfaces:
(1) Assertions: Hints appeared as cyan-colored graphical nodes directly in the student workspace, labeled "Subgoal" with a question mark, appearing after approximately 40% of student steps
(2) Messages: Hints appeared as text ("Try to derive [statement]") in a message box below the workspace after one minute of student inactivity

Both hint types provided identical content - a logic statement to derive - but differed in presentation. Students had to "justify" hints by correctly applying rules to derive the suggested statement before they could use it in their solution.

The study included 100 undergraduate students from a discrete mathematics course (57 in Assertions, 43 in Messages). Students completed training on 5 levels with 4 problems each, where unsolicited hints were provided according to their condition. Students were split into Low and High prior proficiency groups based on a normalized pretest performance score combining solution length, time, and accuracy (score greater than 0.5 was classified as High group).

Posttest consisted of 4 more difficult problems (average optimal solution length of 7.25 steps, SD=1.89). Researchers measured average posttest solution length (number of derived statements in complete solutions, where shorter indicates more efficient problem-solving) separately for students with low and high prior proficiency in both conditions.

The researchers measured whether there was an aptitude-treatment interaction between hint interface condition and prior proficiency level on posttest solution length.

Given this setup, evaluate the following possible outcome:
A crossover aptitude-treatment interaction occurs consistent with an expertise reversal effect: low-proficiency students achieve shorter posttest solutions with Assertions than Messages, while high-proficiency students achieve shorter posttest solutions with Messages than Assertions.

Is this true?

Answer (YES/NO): NO